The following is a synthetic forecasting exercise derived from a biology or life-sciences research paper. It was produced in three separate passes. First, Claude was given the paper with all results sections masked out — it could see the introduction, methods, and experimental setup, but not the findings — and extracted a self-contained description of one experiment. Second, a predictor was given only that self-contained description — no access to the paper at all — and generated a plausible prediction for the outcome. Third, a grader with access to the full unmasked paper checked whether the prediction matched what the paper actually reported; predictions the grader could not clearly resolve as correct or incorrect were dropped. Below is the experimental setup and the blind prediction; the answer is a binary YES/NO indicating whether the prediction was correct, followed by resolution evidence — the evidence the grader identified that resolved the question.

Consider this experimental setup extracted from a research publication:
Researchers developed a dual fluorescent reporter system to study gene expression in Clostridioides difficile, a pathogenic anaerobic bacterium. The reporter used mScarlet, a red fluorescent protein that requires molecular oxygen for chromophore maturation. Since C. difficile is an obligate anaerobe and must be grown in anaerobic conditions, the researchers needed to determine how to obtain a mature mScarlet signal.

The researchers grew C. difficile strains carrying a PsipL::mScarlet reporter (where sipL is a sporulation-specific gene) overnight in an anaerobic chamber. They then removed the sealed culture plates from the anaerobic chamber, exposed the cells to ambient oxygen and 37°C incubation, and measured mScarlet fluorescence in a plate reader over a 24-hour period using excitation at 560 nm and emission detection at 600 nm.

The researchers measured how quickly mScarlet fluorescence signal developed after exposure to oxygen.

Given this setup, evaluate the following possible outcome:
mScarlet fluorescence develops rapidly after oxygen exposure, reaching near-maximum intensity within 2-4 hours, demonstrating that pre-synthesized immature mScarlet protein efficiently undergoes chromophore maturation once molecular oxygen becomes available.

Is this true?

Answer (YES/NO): NO